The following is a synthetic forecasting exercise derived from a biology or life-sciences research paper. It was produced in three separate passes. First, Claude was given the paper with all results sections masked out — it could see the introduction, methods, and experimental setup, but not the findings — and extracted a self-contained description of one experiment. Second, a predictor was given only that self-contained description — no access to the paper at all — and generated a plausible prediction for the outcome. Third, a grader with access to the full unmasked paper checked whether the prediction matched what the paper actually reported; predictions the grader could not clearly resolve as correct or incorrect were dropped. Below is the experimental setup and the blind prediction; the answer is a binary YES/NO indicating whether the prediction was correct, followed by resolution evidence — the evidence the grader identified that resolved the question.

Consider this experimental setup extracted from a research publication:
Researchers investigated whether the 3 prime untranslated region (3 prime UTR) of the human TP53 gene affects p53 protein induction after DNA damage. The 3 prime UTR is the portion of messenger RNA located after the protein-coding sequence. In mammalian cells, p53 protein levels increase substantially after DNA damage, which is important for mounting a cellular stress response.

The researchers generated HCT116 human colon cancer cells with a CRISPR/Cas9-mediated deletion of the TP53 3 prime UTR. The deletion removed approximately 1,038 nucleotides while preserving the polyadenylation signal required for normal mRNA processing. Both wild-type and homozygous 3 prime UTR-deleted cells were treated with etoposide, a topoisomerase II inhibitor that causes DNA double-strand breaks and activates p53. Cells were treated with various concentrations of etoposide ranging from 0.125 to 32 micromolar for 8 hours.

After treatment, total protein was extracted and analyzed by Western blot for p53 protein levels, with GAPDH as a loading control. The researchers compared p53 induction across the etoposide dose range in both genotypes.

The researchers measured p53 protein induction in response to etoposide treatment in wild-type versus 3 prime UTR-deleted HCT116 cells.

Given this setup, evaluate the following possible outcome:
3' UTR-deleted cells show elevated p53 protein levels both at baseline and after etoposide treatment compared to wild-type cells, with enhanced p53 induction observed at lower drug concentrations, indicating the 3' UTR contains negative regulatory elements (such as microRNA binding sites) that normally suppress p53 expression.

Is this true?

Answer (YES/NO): NO